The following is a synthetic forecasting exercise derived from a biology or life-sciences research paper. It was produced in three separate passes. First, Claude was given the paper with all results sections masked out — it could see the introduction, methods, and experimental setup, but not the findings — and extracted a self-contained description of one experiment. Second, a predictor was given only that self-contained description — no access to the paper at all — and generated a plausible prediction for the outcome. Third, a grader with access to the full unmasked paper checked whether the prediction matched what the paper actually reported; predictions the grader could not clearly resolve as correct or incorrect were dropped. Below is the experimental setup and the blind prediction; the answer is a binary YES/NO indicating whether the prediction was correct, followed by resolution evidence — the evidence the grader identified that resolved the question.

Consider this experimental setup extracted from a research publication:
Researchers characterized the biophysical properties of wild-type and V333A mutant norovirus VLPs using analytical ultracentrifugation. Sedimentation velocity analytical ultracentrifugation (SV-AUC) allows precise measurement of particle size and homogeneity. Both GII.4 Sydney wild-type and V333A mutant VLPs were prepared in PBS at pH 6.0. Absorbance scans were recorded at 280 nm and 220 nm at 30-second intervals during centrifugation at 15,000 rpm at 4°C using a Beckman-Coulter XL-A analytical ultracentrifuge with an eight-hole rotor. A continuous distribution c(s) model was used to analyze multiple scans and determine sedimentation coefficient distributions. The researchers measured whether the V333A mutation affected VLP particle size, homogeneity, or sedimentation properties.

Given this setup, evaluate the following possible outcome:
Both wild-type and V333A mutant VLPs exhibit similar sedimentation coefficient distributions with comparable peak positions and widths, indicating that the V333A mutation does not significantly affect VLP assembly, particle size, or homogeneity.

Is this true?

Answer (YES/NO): NO